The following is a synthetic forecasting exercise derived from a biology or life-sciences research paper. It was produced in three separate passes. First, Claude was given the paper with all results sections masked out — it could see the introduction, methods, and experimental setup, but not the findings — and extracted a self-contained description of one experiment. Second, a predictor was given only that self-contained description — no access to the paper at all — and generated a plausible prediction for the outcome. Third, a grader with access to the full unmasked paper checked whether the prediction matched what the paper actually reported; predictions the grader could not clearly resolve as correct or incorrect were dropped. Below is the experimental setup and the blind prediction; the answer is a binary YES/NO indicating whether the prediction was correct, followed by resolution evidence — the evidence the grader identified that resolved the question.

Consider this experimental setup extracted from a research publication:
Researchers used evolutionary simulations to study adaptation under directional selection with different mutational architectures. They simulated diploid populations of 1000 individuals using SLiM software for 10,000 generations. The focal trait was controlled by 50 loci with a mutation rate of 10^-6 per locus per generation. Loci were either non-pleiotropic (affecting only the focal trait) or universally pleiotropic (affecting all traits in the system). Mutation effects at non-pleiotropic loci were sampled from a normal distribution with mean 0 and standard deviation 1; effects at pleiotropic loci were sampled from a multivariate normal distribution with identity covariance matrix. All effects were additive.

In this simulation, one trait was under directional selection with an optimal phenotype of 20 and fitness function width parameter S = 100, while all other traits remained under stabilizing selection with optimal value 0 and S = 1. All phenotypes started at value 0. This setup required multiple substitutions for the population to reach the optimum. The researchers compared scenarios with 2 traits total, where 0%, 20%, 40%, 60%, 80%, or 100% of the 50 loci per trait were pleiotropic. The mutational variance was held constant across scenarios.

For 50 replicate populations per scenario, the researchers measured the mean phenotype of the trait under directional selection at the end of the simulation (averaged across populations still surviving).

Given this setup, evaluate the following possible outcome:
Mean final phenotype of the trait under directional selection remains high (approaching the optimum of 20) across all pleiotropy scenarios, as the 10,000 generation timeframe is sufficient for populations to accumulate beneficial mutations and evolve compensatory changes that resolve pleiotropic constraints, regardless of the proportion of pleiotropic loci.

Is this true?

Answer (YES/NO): NO